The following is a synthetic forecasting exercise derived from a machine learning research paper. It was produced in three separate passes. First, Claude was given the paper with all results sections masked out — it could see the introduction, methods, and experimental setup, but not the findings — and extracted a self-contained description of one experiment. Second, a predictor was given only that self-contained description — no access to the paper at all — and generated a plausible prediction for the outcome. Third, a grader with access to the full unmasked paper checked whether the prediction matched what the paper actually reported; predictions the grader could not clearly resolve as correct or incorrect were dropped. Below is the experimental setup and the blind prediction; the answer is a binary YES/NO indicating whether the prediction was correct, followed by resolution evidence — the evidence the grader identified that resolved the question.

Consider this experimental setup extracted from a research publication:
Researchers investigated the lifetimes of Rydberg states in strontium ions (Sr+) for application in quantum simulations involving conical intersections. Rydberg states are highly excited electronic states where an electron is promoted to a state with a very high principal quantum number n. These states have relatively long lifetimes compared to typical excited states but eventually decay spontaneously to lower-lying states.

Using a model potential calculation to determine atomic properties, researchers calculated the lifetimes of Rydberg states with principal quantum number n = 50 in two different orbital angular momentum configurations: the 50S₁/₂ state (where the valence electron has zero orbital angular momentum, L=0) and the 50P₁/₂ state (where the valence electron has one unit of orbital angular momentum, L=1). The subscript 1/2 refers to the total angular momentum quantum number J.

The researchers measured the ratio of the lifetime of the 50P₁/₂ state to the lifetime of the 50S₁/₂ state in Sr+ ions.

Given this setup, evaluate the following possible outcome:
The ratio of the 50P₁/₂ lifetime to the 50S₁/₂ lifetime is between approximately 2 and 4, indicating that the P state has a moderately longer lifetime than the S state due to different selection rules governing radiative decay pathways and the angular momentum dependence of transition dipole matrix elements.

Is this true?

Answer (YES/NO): NO